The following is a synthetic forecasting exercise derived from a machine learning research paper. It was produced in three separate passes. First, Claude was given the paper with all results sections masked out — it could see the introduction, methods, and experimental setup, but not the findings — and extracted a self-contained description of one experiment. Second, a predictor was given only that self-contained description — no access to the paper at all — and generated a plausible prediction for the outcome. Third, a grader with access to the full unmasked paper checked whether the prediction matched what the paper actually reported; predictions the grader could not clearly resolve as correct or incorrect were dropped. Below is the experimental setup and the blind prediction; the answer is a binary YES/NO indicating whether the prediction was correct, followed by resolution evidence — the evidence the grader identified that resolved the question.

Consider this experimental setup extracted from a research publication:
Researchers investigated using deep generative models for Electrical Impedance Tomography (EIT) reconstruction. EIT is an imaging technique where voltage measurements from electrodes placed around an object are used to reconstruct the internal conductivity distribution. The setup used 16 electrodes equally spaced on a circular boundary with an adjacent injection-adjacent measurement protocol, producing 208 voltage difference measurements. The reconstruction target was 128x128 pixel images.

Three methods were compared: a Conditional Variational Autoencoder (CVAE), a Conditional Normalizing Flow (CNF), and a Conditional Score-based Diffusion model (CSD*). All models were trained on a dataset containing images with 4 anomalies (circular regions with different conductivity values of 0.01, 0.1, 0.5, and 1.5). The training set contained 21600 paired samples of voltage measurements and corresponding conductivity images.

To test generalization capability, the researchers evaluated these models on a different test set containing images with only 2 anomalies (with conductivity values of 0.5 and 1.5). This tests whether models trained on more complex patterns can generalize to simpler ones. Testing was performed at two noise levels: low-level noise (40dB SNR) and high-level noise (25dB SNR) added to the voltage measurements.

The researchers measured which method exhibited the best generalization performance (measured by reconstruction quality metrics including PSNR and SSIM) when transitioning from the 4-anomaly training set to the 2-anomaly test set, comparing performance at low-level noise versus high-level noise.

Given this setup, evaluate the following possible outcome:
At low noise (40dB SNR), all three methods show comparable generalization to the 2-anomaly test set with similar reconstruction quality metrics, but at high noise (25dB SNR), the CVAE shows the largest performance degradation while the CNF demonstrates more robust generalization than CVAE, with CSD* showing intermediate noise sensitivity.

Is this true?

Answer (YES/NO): NO